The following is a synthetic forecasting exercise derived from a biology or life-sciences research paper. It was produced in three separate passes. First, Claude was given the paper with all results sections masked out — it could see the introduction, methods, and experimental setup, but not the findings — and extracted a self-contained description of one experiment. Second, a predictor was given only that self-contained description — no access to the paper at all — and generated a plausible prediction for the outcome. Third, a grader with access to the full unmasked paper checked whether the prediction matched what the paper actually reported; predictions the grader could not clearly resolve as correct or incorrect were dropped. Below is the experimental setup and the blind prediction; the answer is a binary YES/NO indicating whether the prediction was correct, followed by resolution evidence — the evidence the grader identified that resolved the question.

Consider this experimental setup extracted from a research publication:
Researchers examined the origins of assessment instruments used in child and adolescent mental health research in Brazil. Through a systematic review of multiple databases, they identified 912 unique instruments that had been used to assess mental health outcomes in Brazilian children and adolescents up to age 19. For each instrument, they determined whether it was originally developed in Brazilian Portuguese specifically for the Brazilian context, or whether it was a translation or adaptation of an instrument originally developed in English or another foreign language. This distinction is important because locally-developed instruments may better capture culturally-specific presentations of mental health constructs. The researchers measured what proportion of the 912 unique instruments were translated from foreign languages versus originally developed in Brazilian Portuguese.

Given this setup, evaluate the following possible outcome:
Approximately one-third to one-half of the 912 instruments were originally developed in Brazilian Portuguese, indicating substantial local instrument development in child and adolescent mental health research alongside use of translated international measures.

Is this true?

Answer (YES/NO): NO